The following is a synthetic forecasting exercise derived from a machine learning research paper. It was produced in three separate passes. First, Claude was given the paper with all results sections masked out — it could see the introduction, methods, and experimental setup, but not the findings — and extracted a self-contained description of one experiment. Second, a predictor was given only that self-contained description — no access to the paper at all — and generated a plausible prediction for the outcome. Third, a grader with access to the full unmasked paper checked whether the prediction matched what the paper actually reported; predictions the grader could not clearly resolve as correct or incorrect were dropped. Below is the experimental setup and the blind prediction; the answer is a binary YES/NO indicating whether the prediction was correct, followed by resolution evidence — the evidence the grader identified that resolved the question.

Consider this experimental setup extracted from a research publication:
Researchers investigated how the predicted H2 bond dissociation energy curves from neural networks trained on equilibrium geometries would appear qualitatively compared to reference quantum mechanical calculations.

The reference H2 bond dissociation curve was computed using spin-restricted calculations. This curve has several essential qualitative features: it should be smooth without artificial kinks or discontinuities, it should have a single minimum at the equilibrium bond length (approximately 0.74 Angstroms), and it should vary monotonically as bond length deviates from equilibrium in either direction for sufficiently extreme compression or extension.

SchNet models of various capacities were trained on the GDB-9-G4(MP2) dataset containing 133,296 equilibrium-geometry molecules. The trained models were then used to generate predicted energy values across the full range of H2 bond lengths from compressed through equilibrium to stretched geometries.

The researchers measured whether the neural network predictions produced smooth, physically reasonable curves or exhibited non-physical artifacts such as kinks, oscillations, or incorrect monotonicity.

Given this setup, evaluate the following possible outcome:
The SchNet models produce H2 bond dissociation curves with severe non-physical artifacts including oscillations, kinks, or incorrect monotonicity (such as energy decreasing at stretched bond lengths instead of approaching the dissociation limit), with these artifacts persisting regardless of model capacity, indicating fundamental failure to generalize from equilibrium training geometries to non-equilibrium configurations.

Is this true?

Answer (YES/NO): YES